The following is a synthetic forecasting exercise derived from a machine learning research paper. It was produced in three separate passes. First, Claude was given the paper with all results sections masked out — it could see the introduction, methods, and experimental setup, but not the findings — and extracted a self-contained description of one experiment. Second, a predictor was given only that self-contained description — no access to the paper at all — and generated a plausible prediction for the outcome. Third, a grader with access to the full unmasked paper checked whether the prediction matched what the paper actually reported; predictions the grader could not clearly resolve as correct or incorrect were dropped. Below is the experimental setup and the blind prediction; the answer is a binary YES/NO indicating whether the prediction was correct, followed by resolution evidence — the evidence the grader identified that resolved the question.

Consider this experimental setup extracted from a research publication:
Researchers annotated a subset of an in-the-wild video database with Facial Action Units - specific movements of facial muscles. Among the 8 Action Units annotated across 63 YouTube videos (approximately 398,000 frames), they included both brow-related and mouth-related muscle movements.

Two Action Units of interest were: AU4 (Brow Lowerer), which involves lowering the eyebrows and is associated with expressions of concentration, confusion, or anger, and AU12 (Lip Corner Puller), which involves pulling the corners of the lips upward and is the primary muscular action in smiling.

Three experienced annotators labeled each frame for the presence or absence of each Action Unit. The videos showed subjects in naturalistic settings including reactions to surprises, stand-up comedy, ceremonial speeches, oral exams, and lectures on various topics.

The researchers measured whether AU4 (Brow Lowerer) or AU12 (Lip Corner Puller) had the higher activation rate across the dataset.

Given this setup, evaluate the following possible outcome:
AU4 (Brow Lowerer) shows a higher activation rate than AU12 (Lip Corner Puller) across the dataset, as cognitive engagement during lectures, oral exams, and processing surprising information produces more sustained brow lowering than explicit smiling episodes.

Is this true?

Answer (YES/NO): YES